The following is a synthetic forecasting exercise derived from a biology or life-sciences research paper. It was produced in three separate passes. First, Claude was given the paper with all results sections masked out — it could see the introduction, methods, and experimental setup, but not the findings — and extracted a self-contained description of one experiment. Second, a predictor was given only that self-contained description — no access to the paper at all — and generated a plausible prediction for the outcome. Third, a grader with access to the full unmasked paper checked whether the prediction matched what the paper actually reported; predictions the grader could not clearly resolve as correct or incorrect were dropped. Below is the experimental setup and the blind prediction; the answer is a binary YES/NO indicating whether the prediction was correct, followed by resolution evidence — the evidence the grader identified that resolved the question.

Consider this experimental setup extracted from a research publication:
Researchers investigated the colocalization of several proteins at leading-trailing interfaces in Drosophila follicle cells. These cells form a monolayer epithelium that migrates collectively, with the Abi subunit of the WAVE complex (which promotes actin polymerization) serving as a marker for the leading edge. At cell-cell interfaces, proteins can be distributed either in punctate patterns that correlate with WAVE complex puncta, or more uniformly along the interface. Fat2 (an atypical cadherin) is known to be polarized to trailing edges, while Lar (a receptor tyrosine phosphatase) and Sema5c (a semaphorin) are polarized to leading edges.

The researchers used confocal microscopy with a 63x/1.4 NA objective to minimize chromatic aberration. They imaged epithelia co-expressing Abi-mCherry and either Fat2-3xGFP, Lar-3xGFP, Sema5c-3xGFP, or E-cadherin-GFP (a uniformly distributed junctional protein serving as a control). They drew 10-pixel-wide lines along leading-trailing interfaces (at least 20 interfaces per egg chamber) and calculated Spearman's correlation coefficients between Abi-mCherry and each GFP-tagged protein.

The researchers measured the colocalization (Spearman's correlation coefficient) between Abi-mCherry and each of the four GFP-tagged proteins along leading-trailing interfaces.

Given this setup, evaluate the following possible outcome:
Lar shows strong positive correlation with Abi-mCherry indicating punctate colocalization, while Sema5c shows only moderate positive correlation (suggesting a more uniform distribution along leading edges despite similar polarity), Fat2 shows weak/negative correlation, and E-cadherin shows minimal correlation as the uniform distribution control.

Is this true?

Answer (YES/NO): NO